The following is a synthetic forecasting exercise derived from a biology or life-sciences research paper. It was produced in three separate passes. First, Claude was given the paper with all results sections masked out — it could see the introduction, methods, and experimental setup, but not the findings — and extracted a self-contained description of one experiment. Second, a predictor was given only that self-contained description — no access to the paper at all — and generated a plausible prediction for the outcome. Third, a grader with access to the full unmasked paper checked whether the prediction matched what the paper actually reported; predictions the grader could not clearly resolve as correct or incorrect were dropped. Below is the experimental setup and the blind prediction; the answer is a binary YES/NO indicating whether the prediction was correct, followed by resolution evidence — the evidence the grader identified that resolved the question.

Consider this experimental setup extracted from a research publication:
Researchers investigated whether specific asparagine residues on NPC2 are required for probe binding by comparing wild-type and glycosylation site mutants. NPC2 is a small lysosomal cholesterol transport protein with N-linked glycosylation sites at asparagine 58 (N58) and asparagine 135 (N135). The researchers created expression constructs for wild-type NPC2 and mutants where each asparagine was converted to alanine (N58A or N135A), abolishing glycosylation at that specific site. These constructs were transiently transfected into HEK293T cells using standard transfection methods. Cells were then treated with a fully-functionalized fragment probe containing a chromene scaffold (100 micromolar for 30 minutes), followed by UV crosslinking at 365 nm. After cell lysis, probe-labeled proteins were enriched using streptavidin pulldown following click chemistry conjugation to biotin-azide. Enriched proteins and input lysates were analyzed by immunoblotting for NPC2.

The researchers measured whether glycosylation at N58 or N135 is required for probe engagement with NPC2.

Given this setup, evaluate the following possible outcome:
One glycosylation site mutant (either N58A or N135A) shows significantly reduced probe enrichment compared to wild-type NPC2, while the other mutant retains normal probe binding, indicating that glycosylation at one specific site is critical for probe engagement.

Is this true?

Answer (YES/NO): YES